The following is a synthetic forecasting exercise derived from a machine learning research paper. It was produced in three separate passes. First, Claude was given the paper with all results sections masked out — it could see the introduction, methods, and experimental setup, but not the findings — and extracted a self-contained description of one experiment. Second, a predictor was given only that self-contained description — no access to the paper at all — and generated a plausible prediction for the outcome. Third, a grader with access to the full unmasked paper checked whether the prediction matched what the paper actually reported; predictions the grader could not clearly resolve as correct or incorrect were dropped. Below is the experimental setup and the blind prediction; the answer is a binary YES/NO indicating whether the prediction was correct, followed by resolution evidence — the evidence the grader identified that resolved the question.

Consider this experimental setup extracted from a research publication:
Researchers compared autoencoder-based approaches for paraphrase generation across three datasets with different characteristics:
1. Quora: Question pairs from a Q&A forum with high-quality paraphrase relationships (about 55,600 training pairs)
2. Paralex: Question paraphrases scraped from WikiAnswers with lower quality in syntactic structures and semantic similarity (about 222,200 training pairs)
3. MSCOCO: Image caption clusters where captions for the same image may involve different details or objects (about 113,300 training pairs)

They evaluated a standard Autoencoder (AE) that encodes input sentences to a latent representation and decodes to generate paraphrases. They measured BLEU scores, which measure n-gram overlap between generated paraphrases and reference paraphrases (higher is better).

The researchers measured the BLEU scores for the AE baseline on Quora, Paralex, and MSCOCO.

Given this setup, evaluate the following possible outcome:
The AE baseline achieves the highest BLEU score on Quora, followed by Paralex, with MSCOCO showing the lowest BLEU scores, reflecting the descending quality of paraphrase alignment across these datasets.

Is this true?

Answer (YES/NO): NO